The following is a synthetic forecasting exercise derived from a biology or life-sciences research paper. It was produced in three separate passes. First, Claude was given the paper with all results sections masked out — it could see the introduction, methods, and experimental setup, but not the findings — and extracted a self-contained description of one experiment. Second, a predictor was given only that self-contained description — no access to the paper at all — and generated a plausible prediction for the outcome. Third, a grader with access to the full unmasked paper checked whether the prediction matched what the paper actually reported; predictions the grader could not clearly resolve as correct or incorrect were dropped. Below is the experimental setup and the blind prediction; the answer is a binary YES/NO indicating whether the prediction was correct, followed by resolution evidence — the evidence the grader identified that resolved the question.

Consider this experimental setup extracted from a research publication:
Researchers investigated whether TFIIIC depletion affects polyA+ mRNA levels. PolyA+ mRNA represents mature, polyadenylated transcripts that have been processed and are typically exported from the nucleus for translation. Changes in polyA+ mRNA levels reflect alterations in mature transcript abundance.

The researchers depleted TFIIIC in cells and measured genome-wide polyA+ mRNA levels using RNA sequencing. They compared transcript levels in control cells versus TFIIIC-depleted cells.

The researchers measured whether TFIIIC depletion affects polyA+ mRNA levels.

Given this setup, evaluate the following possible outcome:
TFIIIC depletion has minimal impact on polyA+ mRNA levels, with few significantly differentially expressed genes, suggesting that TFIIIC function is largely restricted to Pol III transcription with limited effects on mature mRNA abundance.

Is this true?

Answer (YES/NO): NO